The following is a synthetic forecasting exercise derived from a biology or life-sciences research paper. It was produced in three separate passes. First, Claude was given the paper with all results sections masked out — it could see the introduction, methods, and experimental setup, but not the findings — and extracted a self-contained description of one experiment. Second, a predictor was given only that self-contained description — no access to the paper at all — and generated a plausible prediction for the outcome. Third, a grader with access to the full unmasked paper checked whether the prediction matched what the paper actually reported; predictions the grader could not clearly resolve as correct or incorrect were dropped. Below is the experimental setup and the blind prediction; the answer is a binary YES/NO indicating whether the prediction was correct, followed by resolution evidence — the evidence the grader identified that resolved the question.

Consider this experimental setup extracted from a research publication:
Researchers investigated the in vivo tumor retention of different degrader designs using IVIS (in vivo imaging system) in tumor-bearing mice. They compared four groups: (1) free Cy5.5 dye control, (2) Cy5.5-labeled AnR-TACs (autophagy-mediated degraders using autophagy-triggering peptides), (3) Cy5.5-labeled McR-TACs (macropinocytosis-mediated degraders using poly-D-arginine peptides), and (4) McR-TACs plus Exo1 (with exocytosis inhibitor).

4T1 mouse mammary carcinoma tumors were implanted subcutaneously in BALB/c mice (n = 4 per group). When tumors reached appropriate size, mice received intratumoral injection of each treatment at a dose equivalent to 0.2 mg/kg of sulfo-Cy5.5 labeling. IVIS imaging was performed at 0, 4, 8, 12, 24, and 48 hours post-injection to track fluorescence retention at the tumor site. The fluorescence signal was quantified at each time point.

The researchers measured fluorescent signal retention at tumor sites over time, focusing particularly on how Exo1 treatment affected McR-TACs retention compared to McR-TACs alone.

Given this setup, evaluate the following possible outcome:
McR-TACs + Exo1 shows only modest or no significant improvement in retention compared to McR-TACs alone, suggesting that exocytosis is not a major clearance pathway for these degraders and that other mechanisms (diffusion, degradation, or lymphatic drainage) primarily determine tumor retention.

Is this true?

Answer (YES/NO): NO